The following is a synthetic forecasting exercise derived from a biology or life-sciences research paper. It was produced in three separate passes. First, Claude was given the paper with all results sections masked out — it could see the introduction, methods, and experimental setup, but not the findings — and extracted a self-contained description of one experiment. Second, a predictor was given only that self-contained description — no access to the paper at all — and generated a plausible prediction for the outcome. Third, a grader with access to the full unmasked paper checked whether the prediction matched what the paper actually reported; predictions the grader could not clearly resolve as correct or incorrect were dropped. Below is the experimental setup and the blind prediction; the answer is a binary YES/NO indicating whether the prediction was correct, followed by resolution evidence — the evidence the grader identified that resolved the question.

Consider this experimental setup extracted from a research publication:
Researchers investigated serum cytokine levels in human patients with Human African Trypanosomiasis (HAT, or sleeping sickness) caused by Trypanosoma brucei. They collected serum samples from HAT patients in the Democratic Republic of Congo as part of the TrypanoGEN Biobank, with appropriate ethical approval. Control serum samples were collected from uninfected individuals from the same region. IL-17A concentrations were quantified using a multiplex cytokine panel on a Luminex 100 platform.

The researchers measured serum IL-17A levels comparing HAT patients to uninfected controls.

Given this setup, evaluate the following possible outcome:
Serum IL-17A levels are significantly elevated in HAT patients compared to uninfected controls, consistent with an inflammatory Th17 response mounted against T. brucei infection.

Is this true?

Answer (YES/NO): YES